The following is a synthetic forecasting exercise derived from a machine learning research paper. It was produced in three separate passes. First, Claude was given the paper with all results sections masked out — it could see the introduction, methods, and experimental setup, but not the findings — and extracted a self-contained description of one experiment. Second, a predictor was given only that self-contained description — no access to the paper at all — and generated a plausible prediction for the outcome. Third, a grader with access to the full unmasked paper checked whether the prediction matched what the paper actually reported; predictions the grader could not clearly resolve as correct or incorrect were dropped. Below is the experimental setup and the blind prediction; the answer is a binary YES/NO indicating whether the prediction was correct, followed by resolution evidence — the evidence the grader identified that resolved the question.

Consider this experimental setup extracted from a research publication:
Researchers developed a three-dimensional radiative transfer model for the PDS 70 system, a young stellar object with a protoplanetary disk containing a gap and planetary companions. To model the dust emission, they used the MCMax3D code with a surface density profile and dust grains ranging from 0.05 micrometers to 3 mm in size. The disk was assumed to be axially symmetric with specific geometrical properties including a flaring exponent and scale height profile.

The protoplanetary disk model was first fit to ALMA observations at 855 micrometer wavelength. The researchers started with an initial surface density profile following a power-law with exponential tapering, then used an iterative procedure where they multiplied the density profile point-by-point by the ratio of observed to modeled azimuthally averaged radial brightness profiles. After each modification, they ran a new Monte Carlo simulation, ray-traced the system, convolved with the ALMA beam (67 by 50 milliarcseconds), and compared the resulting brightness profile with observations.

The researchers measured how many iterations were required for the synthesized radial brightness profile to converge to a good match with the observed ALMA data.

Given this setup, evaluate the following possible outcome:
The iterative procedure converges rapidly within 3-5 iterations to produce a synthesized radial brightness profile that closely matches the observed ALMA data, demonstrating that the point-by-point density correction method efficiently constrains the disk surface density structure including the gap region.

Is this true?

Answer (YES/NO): YES